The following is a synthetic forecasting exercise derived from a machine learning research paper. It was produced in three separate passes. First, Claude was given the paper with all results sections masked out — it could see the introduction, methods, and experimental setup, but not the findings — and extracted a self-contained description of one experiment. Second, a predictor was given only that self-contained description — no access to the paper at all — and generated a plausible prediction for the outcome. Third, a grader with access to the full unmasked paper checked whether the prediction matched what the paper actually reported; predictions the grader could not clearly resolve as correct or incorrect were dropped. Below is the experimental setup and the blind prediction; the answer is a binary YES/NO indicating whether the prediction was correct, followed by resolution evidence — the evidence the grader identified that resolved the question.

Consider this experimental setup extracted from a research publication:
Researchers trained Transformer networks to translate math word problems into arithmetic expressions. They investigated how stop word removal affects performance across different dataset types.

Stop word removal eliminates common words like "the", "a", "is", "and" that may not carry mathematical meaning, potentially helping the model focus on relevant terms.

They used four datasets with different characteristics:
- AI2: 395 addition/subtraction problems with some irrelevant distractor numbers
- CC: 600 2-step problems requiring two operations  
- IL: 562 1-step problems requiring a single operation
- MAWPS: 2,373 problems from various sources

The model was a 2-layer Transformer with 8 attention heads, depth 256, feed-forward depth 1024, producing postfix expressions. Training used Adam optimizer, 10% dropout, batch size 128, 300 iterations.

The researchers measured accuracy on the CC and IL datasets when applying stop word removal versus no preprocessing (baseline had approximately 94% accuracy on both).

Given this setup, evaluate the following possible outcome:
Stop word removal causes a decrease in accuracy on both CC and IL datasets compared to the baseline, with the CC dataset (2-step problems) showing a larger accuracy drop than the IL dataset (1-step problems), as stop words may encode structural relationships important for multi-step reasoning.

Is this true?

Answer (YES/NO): NO